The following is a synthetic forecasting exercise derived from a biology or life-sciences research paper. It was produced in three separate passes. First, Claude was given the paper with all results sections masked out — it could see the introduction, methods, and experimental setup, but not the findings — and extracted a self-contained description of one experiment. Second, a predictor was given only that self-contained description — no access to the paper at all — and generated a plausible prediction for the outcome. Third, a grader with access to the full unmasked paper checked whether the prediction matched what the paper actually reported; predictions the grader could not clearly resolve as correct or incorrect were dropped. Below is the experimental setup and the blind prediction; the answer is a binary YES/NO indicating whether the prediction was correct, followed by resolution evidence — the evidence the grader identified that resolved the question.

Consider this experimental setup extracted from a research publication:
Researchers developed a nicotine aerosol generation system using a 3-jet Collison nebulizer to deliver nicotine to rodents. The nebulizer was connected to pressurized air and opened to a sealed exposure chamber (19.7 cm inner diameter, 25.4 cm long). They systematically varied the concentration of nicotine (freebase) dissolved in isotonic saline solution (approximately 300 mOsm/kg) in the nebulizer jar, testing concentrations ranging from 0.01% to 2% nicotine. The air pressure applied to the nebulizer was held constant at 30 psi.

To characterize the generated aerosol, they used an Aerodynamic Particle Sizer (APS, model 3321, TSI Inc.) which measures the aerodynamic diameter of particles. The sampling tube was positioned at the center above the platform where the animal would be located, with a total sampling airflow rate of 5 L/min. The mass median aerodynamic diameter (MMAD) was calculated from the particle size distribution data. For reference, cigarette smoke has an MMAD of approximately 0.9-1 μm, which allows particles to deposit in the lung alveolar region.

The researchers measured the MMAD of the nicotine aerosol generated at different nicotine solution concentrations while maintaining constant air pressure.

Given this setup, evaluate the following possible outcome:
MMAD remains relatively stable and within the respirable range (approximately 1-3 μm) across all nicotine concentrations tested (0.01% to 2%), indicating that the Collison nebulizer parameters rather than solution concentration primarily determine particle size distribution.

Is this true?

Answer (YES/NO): NO